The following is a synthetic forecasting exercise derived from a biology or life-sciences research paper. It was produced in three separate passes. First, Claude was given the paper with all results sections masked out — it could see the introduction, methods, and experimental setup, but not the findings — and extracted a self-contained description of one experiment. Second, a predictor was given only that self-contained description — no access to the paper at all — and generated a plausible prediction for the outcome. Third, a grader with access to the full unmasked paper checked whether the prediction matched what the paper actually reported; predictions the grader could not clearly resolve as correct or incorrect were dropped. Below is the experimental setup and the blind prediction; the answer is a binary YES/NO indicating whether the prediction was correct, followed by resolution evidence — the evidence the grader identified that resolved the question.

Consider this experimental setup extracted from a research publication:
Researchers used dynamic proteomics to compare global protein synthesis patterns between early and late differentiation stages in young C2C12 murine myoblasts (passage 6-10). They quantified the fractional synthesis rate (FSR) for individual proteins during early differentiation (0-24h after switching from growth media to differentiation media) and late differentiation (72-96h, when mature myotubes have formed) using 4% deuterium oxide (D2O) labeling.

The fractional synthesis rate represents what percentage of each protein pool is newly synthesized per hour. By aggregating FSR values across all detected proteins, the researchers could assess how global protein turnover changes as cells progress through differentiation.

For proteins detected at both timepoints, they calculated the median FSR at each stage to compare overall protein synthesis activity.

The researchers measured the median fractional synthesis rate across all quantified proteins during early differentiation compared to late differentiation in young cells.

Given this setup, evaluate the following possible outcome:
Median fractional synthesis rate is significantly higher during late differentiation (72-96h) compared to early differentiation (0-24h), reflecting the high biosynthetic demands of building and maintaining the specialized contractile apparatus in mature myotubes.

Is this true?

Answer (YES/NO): NO